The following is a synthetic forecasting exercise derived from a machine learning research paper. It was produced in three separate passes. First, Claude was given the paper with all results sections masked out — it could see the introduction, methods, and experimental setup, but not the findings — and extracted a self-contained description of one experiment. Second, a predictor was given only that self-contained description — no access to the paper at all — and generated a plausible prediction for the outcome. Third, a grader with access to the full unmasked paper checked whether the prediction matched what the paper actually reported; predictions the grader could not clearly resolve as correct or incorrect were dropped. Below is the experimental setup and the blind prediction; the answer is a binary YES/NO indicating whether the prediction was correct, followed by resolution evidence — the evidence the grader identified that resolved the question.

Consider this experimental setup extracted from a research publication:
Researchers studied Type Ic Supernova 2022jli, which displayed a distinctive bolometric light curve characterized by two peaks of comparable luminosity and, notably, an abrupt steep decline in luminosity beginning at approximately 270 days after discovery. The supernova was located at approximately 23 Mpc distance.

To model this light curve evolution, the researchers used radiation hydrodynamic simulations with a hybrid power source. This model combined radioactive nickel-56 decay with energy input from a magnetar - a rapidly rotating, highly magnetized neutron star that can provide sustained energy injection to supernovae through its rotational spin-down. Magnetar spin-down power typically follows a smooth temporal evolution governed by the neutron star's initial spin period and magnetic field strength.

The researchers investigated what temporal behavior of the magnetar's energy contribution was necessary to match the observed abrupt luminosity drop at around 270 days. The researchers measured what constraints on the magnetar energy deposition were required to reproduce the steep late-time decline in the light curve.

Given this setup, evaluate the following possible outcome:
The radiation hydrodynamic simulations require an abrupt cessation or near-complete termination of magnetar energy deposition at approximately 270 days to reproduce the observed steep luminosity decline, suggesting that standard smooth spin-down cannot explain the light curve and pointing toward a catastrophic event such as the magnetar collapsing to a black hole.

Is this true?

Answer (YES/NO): NO